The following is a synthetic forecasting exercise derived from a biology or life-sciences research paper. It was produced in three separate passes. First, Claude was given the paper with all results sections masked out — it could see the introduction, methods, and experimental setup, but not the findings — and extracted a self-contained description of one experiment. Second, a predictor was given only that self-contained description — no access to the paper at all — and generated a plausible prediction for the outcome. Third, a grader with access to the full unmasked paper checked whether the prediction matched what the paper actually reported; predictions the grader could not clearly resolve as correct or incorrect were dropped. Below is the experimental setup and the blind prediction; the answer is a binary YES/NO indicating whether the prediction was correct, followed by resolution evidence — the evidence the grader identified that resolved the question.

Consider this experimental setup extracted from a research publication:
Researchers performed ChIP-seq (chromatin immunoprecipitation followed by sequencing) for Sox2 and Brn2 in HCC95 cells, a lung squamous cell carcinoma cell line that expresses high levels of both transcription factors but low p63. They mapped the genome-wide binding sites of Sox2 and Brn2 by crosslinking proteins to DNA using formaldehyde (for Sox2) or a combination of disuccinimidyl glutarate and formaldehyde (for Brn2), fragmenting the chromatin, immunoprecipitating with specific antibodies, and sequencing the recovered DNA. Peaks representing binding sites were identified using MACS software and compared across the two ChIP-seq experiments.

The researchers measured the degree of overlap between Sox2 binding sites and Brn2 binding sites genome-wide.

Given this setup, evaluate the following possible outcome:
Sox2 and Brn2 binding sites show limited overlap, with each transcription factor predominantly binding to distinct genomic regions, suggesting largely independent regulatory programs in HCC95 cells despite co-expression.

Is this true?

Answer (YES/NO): NO